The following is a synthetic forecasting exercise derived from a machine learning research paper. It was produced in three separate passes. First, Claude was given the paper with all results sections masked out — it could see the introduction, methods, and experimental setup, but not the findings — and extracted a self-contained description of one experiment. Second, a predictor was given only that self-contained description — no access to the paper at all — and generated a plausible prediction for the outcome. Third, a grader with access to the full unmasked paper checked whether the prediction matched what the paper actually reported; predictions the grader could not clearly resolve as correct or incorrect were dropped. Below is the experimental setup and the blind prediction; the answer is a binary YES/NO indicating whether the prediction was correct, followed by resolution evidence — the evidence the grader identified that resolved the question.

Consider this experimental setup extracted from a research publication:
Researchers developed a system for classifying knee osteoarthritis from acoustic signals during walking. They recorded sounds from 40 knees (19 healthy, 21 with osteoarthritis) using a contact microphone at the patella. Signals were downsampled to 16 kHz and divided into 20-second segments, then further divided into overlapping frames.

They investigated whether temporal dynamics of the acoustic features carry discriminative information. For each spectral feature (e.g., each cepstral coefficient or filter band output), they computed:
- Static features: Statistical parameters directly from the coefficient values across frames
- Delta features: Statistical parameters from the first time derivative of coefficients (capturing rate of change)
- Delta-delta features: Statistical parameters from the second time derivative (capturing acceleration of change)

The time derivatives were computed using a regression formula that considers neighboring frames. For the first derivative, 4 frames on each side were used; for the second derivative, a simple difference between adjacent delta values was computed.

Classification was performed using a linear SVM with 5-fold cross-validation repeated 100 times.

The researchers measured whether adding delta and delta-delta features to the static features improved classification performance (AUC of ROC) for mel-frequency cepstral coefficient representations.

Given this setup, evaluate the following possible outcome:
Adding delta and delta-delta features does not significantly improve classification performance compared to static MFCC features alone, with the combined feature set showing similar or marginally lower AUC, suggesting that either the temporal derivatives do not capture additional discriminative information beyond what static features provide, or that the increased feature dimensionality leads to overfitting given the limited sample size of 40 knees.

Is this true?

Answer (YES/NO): YES